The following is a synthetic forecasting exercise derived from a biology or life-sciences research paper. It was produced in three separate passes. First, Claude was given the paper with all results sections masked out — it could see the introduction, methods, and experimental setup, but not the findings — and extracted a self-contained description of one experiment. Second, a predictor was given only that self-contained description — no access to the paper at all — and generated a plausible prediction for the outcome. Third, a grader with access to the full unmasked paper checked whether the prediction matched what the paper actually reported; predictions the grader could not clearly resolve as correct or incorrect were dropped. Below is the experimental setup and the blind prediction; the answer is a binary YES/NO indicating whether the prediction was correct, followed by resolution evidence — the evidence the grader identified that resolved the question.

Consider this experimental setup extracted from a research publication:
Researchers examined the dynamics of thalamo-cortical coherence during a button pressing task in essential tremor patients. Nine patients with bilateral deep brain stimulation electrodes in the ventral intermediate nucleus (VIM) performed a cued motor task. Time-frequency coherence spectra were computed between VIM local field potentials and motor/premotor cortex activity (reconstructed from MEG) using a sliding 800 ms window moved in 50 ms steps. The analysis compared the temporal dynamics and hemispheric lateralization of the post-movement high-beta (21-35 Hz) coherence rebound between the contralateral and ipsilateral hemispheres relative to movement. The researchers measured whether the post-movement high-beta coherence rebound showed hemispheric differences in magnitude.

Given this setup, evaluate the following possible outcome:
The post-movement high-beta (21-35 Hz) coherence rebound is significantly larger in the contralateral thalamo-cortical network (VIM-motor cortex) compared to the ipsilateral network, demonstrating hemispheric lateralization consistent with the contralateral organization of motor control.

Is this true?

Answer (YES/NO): YES